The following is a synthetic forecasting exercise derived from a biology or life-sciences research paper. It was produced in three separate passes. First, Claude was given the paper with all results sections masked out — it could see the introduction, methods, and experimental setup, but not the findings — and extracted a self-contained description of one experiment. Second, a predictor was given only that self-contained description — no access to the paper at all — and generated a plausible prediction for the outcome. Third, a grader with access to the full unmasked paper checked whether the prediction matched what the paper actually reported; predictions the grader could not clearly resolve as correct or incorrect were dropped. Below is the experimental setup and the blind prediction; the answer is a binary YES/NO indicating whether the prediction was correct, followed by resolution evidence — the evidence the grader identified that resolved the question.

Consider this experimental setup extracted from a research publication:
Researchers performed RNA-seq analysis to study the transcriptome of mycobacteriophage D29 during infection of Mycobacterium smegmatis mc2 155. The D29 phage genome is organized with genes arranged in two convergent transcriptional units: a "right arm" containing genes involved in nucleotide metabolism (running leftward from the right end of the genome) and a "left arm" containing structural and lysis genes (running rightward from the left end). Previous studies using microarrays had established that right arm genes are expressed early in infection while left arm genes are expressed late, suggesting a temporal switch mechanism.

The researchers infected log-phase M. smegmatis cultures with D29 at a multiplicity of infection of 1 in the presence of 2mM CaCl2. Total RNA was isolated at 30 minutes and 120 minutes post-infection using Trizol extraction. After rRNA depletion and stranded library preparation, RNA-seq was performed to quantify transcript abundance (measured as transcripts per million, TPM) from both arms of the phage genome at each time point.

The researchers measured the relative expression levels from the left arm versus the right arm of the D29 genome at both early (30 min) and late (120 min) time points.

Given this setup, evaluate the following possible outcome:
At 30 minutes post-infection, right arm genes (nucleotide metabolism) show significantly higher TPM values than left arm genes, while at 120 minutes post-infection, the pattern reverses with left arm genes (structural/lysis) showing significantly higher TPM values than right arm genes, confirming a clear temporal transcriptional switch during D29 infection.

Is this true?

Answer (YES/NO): NO